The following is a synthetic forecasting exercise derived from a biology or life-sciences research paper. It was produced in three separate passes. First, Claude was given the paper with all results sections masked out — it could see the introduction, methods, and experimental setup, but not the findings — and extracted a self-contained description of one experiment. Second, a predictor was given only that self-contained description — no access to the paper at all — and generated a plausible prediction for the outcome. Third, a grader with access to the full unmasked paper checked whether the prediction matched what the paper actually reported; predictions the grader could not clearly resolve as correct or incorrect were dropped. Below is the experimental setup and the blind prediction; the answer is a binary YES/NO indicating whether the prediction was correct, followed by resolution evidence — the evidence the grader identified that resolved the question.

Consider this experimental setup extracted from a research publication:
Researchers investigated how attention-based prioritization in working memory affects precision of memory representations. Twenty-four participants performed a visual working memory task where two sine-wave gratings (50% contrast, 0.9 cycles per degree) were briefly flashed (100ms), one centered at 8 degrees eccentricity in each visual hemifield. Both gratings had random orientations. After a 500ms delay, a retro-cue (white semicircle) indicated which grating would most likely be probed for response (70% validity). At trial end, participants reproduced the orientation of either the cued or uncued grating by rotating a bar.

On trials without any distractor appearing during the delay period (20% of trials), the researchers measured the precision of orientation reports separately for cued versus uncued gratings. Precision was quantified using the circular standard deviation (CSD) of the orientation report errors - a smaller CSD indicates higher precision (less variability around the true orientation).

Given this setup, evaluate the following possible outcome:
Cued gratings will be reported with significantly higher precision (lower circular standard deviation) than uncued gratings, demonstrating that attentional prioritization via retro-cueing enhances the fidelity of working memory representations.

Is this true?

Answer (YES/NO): YES